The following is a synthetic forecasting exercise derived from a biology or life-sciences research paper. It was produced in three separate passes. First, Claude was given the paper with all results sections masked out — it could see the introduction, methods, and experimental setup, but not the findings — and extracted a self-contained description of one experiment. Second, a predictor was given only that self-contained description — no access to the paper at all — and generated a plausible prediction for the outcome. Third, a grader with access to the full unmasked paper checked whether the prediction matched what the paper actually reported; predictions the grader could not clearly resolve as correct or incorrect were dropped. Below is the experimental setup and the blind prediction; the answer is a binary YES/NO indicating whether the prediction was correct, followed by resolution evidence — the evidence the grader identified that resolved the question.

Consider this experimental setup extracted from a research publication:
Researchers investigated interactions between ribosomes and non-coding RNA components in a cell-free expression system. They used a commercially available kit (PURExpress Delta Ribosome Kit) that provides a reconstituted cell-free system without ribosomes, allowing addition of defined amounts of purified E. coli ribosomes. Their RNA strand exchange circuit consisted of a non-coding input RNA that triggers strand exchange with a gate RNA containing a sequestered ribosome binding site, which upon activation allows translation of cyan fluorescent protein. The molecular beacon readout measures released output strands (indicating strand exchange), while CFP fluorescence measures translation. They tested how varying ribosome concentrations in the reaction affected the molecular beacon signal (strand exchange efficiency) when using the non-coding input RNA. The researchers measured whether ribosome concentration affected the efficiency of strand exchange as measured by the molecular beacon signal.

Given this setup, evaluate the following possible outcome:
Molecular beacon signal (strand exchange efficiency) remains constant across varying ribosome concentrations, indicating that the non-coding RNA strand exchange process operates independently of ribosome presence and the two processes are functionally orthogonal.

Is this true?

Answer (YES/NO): NO